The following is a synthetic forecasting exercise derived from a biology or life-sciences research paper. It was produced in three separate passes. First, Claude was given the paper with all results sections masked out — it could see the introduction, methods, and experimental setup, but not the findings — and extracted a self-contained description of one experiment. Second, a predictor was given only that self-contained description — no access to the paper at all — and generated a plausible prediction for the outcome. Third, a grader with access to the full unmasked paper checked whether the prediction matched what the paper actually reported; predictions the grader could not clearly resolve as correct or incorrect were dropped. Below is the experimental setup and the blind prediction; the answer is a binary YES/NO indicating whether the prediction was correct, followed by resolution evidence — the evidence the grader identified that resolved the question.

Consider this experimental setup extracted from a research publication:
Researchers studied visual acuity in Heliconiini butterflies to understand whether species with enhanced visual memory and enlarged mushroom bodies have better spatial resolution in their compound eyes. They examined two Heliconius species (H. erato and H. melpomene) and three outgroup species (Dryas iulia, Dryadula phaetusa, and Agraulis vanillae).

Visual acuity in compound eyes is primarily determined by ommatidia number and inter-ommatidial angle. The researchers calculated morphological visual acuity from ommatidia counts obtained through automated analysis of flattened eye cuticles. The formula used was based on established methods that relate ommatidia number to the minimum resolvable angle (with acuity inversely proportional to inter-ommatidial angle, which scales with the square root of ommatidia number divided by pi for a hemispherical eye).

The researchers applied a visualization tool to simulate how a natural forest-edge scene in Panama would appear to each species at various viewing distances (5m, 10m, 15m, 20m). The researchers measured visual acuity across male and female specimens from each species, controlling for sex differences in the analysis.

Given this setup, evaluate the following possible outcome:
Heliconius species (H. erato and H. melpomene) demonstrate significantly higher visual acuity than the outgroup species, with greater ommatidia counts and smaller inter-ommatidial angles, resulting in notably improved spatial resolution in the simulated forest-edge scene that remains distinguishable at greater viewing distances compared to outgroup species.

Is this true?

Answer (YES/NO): NO